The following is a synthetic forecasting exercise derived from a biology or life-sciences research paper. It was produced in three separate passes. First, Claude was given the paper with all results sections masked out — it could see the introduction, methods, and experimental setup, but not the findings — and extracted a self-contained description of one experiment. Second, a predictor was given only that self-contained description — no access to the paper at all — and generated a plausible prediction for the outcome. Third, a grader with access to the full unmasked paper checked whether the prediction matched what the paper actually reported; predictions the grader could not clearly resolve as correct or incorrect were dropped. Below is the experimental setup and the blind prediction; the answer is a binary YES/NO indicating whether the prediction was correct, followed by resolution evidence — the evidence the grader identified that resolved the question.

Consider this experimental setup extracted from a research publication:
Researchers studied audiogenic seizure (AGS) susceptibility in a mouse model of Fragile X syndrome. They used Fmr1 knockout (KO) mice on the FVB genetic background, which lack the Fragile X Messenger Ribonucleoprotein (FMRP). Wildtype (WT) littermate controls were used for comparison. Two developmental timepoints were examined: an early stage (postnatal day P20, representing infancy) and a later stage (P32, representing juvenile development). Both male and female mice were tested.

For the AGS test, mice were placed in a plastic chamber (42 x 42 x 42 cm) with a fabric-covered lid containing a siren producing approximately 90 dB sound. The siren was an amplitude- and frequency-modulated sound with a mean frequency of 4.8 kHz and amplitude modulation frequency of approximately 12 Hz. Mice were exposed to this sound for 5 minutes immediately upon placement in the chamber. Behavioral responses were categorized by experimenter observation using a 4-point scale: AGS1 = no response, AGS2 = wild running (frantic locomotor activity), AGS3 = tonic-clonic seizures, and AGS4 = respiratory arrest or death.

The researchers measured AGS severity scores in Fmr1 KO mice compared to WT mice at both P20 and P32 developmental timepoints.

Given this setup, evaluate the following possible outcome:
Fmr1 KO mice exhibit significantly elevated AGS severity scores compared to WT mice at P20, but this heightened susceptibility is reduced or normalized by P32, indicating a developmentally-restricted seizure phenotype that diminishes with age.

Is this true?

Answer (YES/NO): YES